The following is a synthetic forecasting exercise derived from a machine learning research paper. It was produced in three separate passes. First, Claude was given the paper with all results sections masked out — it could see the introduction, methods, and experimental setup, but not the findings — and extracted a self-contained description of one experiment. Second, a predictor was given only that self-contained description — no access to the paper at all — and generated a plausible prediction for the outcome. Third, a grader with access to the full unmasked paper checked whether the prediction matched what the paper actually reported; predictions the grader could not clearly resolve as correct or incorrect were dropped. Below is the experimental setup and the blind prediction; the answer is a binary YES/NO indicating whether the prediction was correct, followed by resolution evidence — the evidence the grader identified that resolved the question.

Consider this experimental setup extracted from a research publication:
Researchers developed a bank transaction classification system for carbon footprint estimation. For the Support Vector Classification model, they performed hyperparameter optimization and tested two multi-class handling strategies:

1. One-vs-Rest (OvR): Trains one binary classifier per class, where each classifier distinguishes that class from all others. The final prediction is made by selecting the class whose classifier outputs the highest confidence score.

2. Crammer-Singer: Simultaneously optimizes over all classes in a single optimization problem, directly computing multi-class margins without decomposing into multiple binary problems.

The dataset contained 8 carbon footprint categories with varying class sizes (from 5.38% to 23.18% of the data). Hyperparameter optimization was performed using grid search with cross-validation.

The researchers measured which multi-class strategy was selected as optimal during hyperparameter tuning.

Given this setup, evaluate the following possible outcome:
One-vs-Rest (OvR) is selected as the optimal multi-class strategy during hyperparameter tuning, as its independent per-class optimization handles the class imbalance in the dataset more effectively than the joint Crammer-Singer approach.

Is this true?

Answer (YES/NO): NO